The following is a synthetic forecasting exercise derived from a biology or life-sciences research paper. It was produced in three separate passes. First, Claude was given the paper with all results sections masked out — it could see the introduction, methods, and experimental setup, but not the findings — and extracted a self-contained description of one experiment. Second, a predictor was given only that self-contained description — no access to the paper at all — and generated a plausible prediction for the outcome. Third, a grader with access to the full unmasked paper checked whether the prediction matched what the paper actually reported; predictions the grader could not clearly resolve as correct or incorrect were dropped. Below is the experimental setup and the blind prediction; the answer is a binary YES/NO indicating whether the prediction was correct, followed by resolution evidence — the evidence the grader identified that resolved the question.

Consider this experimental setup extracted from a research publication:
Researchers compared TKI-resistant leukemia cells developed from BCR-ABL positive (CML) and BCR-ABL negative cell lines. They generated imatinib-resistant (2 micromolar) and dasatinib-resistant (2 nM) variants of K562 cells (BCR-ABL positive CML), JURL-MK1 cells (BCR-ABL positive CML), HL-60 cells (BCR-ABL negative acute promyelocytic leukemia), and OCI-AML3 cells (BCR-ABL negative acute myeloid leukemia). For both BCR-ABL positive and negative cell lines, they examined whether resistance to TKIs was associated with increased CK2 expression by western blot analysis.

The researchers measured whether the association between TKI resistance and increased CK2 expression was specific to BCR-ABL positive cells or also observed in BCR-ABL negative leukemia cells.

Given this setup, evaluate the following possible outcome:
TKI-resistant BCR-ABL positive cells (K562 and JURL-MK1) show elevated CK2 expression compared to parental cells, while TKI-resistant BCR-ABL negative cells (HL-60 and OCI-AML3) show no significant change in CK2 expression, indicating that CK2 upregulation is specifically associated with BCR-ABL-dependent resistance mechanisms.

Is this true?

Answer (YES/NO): NO